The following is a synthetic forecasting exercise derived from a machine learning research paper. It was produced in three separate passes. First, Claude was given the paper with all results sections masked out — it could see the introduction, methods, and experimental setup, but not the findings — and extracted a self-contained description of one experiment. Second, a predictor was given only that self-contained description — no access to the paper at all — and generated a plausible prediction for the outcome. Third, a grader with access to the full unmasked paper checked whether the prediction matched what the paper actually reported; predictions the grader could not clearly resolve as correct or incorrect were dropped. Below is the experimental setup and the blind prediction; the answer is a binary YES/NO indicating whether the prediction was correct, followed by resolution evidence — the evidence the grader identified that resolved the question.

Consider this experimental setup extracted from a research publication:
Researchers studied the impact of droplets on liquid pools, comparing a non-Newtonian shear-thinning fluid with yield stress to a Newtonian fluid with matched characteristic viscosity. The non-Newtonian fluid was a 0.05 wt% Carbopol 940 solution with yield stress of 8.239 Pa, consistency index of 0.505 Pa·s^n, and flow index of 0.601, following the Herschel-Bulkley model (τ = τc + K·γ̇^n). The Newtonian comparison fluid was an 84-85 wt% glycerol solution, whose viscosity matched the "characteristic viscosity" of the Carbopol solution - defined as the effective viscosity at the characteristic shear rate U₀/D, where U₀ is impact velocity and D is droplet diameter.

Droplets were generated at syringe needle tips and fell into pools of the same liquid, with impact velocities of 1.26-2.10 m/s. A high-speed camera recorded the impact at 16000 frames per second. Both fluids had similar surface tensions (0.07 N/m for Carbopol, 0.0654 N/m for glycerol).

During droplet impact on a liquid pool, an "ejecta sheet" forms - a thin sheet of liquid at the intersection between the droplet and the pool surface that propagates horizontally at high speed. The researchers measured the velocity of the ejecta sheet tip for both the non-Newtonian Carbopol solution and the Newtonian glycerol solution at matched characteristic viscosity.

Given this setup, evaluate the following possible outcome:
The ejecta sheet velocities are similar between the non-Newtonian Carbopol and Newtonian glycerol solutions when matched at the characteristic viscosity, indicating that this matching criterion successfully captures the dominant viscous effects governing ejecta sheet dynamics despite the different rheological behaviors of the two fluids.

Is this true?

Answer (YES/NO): NO